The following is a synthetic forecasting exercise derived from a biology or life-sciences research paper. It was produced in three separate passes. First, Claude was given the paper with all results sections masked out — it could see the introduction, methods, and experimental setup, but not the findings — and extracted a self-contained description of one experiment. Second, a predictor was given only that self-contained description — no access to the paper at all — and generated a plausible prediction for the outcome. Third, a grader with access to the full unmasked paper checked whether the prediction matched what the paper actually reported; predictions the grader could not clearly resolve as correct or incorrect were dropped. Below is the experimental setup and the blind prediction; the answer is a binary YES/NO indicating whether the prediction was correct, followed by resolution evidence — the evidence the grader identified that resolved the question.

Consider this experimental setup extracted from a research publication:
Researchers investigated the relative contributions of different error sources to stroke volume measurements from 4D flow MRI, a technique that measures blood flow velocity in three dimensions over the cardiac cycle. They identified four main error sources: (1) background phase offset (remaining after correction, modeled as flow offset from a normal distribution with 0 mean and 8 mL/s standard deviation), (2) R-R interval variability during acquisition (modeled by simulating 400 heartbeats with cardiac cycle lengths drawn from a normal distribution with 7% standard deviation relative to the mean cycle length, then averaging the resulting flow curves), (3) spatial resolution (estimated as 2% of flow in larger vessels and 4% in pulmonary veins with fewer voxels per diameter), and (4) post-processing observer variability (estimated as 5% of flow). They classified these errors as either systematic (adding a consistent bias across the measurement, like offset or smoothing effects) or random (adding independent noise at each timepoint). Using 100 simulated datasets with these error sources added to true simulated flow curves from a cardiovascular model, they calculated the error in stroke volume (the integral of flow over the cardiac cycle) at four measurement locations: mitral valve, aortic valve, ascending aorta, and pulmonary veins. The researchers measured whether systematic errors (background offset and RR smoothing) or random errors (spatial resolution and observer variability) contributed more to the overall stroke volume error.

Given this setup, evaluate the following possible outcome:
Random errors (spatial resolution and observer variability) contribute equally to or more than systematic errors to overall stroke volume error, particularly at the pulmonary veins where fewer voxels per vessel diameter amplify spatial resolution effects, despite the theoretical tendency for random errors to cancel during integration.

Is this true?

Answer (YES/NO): NO